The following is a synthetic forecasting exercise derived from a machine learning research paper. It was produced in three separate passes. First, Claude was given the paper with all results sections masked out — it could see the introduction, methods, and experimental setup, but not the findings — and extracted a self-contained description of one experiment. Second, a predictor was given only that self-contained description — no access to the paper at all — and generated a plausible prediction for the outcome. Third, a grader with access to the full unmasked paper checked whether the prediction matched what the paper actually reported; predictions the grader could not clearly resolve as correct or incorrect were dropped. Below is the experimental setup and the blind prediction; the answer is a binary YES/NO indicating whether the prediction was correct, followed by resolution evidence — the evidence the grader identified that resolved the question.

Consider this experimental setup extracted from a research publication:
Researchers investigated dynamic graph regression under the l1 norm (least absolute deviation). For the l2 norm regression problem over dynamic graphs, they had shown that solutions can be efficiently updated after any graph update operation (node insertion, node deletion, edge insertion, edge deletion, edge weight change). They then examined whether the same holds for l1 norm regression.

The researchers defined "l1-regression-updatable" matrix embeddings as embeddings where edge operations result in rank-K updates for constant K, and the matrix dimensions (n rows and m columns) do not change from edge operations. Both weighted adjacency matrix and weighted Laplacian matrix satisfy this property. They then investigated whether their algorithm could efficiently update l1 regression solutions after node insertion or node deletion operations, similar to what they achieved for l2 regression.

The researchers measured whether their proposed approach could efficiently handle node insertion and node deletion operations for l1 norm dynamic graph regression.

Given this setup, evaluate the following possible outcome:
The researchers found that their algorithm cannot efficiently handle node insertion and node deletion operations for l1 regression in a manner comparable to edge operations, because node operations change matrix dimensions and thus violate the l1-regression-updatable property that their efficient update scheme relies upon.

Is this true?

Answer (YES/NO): YES